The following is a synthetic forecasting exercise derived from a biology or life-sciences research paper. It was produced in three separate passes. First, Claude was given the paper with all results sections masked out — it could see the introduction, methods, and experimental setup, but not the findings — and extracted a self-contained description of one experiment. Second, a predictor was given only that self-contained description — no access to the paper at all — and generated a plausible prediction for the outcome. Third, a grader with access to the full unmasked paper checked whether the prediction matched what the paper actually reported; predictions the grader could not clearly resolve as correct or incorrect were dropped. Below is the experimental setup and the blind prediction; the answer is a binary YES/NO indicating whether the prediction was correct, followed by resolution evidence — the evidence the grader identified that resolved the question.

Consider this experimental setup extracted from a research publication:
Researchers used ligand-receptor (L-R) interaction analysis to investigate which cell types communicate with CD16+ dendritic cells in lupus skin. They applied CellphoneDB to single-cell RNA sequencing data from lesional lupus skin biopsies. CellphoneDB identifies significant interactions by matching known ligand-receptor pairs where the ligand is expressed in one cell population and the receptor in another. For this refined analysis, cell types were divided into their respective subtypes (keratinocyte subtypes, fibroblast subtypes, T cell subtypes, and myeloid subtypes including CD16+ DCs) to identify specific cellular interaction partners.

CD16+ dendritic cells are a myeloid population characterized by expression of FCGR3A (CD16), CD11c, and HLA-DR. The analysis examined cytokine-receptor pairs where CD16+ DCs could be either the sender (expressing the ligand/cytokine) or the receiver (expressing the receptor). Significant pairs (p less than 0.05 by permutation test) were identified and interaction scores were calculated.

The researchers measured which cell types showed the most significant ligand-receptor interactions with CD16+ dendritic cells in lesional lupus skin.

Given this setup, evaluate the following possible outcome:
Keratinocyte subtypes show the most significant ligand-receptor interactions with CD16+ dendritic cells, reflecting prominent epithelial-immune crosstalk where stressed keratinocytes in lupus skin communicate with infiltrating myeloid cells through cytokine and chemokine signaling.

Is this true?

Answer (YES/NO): NO